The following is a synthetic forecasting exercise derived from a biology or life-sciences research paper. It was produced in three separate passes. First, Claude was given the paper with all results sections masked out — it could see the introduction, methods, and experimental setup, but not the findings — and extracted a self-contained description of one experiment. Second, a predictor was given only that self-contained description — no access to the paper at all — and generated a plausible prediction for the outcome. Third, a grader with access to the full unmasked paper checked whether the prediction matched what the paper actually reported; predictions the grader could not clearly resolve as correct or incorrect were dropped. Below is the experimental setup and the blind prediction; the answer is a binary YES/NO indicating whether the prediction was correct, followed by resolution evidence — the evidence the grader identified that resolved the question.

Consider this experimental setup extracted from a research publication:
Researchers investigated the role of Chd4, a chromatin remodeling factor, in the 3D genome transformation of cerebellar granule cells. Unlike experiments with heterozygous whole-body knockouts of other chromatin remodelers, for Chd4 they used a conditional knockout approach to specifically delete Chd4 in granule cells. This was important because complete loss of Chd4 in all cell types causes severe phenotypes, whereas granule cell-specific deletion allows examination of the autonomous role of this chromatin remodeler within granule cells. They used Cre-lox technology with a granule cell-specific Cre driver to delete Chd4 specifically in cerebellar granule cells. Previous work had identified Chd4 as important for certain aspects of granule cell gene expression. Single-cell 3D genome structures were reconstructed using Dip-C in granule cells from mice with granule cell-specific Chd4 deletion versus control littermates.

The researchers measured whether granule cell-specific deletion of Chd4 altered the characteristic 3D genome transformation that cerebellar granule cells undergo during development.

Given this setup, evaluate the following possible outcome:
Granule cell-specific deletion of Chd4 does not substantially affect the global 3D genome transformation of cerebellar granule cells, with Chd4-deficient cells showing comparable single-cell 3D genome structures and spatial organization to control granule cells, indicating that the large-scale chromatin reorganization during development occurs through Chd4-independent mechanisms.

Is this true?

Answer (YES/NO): YES